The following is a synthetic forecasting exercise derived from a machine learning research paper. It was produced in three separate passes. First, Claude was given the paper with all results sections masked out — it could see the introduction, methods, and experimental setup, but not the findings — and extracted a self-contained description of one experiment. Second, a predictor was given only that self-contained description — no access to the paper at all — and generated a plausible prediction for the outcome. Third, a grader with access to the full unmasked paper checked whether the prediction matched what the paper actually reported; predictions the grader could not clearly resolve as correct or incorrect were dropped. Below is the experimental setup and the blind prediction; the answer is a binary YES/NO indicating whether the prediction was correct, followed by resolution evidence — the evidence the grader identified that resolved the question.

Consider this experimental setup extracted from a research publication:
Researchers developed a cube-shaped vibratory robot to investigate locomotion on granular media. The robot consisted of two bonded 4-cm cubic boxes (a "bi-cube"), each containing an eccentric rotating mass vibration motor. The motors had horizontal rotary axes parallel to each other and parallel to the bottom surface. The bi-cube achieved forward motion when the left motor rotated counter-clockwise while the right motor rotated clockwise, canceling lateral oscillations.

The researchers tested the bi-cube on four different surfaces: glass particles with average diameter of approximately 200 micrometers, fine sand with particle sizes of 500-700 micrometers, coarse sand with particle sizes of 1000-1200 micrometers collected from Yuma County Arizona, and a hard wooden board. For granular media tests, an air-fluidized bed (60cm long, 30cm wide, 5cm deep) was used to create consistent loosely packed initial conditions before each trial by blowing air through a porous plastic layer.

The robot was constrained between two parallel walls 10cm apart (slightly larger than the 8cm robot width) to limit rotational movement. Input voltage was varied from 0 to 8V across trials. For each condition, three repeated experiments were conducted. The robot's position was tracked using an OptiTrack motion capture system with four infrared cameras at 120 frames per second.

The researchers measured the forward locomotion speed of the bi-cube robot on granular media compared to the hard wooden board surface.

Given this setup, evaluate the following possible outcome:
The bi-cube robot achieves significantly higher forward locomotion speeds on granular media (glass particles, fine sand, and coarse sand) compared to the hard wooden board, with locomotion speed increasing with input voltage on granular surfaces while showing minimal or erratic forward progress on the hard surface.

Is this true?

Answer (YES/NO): YES